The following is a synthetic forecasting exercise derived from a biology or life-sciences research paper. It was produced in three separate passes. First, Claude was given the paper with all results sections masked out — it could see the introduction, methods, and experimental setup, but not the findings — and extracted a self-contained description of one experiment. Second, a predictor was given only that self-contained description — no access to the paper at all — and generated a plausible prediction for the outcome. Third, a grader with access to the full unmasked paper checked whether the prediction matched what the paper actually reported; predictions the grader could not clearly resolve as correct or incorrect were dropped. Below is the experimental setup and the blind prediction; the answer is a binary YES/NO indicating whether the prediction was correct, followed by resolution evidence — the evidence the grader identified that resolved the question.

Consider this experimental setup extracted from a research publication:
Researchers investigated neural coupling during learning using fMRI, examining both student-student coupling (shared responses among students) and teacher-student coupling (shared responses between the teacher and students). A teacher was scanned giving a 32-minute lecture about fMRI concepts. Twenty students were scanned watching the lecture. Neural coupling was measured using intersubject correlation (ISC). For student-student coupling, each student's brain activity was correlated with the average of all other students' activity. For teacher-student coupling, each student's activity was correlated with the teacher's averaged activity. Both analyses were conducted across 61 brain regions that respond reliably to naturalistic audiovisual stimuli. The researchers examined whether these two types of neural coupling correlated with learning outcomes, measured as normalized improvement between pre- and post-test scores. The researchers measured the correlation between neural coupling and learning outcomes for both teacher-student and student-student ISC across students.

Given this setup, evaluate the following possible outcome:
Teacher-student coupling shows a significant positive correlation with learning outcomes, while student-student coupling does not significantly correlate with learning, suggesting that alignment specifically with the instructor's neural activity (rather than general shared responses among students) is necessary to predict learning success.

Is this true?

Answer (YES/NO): YES